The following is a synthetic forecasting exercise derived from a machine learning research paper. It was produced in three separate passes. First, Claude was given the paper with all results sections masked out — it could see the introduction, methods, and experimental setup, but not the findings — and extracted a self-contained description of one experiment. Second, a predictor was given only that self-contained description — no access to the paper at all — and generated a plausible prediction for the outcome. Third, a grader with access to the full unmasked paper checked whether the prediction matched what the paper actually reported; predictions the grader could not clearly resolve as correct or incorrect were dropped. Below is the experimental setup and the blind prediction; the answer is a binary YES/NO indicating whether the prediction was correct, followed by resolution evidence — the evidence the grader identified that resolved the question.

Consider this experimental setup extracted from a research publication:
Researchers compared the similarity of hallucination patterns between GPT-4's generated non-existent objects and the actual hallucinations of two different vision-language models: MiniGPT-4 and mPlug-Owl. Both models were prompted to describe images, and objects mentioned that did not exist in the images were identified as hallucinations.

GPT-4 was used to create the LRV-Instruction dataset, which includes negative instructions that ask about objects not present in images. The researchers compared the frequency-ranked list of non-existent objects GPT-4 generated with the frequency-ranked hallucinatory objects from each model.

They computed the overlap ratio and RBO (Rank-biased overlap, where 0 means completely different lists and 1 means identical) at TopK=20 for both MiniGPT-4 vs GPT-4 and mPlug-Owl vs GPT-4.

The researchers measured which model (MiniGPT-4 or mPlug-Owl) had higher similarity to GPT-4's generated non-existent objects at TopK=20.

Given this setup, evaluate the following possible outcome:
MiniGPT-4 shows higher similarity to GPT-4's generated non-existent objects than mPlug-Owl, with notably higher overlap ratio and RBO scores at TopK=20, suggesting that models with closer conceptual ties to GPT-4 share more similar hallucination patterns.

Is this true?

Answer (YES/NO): NO